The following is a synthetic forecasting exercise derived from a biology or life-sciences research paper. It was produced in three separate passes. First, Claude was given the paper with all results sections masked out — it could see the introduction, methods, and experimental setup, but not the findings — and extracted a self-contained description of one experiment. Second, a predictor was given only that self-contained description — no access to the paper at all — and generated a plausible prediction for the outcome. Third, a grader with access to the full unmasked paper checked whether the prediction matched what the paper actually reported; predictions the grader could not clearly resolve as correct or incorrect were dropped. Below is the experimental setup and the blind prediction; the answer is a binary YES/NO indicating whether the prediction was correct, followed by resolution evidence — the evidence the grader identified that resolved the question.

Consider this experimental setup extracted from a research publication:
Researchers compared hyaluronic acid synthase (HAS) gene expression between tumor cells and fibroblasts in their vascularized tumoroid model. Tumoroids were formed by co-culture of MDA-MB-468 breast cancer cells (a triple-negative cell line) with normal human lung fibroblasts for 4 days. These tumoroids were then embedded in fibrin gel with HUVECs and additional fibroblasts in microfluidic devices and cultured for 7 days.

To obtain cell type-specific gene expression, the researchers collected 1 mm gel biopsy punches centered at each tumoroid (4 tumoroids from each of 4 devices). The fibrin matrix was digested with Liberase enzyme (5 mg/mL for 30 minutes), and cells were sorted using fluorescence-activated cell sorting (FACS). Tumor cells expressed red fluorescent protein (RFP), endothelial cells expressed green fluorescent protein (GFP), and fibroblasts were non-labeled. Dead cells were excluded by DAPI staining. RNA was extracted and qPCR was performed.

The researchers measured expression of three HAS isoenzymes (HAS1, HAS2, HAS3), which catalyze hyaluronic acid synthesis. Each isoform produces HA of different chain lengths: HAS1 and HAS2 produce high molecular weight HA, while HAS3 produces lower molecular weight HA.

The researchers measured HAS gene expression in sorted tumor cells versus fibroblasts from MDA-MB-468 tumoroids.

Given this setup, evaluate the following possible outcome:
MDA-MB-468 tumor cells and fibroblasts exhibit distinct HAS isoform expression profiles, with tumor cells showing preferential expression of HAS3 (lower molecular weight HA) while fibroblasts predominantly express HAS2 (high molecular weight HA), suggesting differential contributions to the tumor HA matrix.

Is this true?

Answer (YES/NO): NO